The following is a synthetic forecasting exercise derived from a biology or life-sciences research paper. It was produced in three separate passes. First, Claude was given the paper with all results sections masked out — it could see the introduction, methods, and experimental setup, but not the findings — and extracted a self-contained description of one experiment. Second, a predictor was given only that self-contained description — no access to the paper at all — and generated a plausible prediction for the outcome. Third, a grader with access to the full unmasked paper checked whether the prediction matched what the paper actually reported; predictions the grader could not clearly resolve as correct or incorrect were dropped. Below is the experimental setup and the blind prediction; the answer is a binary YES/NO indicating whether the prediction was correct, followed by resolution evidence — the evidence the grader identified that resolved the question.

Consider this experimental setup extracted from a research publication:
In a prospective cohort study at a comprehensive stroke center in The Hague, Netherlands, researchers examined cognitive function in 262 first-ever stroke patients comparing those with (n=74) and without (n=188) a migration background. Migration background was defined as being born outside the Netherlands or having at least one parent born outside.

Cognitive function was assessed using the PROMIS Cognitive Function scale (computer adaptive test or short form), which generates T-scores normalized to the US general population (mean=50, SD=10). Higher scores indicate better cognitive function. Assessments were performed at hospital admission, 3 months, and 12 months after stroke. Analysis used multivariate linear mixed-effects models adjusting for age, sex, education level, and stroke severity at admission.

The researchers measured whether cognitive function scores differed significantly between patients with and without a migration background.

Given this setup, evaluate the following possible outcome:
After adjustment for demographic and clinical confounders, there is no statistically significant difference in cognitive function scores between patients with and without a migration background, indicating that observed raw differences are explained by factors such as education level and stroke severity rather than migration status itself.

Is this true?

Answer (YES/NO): NO